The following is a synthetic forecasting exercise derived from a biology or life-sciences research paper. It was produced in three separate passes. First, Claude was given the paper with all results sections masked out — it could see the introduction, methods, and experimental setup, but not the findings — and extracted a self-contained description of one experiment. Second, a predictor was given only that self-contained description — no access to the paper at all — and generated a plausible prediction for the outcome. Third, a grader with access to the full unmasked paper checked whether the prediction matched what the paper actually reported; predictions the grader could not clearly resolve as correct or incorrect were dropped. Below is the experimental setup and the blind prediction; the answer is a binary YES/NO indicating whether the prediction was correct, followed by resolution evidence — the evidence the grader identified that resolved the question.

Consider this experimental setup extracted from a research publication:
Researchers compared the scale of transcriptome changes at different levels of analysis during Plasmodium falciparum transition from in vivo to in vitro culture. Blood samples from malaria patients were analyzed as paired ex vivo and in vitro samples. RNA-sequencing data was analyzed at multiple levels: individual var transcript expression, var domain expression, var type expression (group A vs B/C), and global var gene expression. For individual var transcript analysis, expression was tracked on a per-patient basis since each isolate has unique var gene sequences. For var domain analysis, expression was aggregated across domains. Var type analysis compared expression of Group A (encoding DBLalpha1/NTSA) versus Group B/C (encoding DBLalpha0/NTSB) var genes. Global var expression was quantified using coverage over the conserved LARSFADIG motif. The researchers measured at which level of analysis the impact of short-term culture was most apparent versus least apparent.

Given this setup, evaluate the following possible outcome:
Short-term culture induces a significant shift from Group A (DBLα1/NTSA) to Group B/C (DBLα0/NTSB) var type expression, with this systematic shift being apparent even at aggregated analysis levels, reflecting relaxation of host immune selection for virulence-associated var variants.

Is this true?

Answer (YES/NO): NO